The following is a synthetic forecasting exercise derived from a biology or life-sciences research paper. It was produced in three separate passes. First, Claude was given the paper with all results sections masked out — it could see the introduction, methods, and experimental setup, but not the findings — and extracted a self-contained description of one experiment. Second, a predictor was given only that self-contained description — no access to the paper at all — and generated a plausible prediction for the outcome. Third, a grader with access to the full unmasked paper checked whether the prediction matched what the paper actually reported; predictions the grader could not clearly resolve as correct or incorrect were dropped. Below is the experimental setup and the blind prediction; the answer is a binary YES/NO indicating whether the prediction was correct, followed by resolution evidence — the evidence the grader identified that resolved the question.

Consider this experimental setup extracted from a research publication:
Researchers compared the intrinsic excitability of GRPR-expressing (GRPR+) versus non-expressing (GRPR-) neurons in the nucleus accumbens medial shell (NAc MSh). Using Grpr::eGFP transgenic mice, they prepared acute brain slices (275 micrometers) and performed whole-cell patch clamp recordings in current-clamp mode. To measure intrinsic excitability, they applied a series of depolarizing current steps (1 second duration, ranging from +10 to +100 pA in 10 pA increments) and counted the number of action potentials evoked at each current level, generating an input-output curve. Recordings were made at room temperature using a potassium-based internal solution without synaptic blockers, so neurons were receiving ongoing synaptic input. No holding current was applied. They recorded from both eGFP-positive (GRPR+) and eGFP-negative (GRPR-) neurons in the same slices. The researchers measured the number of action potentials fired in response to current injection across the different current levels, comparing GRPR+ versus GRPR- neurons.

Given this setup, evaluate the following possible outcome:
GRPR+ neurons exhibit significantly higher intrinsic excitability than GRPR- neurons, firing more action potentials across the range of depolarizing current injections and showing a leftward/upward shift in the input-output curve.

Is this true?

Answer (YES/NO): NO